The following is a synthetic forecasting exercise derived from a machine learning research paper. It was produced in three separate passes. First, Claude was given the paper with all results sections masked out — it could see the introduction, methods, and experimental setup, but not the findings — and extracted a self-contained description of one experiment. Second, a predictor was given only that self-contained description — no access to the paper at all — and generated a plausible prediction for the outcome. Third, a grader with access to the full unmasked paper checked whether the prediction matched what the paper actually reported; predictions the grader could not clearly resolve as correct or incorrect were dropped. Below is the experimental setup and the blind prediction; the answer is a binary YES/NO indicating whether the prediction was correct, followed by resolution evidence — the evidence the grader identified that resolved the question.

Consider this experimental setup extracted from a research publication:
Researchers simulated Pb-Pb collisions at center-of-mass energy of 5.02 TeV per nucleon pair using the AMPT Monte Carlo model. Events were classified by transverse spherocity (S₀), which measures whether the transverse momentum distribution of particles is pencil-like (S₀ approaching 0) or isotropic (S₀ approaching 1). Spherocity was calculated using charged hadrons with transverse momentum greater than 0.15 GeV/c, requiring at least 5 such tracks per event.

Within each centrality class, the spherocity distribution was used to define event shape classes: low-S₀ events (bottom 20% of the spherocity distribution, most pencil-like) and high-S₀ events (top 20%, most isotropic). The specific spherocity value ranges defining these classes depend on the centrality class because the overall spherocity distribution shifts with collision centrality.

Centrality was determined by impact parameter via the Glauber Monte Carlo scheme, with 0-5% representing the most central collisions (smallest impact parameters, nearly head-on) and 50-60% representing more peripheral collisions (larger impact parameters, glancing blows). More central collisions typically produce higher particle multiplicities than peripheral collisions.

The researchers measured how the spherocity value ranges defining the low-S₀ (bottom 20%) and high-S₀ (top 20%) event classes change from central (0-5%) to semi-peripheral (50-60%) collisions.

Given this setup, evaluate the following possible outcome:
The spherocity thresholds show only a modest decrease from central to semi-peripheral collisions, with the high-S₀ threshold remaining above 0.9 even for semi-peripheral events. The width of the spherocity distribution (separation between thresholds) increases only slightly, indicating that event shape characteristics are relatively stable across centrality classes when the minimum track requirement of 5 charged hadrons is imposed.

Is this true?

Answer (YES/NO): NO